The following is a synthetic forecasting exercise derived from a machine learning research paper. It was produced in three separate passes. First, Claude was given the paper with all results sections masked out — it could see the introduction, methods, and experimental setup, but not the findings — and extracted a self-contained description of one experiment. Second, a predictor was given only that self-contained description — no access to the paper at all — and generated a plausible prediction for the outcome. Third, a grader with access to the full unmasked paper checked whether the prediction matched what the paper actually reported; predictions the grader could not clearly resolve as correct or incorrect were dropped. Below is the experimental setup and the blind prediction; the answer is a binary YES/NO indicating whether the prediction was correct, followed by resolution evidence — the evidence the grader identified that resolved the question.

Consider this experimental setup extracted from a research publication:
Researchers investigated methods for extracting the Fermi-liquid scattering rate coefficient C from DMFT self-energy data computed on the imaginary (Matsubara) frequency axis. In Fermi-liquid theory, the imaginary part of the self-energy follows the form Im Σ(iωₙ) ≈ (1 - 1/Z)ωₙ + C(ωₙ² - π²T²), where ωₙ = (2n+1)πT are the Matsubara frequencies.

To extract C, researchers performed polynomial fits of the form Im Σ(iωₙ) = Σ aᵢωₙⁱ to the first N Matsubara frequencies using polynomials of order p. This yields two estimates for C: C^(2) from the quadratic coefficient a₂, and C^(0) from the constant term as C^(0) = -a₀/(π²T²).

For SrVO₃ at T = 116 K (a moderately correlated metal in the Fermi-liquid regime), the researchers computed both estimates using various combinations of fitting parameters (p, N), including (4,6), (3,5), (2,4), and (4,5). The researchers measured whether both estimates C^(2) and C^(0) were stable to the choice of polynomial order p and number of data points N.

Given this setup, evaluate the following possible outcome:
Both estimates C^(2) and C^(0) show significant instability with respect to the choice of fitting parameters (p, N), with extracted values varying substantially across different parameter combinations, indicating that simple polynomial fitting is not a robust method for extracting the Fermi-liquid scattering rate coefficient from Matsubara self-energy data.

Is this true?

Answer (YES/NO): NO